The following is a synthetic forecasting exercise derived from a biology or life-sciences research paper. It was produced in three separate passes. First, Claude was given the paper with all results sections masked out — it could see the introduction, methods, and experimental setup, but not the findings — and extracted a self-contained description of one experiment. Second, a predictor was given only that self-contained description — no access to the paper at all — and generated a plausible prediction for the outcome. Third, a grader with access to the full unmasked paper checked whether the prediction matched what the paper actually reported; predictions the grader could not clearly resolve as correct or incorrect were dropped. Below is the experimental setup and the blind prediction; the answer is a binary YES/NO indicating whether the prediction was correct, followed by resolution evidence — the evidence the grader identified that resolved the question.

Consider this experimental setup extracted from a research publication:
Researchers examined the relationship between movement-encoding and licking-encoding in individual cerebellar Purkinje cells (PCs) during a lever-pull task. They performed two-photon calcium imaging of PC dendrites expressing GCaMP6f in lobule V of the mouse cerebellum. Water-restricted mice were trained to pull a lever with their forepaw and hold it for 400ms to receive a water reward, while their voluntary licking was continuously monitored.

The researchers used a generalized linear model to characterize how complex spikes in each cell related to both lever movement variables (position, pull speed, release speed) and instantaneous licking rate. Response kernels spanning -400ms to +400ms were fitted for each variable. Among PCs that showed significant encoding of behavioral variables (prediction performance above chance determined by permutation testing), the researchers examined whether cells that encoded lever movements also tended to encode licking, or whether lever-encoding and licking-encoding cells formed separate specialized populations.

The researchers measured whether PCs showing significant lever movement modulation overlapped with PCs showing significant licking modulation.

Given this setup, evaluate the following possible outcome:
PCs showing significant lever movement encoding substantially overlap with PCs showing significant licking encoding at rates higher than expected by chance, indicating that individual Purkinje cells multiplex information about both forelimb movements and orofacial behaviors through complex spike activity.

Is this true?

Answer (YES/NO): YES